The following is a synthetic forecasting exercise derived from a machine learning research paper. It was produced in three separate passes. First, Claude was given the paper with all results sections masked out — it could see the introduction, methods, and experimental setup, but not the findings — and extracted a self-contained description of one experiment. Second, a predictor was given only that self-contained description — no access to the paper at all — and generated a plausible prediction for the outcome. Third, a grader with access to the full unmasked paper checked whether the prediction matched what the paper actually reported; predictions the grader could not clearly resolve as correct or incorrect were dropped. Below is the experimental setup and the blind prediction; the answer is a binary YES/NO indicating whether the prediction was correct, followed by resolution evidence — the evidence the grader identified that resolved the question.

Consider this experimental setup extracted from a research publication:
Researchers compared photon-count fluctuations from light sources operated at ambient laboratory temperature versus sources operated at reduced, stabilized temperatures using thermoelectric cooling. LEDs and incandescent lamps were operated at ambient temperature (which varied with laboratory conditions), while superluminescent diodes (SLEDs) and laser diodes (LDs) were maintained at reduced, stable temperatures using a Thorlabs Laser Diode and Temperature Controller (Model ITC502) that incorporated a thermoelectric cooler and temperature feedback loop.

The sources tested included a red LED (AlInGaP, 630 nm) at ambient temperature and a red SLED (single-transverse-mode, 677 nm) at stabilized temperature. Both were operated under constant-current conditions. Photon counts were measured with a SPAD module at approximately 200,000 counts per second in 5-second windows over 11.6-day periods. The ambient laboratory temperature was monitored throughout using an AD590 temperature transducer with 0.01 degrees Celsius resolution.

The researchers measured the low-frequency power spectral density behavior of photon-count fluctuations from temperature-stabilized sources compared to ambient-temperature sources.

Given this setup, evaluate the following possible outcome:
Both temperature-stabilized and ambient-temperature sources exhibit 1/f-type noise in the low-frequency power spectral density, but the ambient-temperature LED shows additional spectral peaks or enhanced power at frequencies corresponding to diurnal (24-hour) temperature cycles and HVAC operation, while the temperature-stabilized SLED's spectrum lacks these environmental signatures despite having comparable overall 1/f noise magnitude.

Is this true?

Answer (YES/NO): NO